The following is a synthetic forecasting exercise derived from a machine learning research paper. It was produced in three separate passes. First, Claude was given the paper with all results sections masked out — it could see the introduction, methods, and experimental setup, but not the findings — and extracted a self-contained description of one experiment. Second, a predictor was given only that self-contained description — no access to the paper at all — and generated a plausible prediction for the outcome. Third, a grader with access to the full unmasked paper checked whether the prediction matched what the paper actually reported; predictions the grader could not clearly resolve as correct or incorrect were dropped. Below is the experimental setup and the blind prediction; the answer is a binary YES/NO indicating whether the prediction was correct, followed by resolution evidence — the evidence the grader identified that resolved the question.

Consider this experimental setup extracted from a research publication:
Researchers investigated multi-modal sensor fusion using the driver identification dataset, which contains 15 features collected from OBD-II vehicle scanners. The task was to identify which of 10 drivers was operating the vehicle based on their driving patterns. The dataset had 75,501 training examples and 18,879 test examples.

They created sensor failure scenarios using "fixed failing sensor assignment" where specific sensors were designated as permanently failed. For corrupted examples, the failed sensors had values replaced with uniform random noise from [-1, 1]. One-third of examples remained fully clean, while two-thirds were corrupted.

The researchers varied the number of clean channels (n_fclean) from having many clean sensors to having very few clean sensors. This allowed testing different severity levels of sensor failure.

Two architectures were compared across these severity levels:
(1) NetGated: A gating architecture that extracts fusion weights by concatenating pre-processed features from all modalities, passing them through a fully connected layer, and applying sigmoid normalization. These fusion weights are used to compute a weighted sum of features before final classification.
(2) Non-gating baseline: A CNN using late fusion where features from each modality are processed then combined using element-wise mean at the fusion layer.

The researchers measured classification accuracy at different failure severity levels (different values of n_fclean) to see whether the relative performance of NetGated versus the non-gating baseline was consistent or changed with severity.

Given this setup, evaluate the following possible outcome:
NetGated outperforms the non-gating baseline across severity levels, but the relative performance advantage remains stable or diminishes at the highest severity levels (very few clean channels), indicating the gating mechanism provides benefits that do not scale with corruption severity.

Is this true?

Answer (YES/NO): YES